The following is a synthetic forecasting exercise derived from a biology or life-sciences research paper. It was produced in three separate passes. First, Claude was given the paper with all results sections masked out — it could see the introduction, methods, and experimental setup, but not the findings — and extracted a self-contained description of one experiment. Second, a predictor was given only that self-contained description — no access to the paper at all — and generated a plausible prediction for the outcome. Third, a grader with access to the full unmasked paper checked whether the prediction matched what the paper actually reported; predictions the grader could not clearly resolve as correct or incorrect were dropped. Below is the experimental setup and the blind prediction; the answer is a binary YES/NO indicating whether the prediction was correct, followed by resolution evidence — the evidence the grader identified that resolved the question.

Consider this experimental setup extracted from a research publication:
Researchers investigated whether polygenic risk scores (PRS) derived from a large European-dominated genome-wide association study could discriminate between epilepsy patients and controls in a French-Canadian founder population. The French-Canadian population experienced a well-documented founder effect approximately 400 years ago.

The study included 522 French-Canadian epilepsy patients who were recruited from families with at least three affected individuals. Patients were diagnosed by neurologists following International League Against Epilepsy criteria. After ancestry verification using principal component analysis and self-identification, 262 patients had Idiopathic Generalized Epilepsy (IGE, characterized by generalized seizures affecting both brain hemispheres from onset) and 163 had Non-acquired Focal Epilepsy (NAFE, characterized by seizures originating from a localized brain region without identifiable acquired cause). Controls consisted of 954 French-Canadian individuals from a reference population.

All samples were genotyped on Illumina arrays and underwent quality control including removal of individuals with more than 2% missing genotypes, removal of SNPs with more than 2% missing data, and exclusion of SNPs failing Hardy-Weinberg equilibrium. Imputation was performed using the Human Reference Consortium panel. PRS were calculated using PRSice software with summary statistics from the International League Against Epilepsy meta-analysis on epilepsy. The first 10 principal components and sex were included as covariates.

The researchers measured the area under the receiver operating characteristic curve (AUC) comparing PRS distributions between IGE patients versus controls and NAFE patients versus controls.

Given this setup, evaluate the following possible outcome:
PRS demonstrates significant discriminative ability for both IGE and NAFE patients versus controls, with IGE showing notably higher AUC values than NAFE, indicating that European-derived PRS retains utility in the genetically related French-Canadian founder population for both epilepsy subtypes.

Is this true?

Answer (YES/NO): NO